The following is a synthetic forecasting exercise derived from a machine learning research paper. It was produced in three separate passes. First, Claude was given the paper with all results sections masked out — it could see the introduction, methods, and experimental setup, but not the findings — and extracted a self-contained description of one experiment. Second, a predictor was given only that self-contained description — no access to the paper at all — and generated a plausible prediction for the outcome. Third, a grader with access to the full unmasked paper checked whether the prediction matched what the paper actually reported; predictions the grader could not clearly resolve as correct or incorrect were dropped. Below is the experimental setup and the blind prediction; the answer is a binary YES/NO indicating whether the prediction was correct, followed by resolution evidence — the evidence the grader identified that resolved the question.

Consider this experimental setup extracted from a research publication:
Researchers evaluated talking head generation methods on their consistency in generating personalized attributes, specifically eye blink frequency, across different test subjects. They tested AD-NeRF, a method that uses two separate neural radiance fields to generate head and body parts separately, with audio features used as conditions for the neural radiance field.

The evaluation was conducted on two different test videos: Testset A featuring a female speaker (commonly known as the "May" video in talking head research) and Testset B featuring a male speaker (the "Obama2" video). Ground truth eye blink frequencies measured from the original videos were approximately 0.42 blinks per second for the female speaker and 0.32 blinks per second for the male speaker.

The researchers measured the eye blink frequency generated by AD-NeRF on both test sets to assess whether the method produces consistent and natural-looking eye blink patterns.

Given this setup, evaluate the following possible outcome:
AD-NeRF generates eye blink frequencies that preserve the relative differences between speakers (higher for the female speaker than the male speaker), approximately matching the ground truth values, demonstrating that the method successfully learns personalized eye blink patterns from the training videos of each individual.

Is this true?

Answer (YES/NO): NO